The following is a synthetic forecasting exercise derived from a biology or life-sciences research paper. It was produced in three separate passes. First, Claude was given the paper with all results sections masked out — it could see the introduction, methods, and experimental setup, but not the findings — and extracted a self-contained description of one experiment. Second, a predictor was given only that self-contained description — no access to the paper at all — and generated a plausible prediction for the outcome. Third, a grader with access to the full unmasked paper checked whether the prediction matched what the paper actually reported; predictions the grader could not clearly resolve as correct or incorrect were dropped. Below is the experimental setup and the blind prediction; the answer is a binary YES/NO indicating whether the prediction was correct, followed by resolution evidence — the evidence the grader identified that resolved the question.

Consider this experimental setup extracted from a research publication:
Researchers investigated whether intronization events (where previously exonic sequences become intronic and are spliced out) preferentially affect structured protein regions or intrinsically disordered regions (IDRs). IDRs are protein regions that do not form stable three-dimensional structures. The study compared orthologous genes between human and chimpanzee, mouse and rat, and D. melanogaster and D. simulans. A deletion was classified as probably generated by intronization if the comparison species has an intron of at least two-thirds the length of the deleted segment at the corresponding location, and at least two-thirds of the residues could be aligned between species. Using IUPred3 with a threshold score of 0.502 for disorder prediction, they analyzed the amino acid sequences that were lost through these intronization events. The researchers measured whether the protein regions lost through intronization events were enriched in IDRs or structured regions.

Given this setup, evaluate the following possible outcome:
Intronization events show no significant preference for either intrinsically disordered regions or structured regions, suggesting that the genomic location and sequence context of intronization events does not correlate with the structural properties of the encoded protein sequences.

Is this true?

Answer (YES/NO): NO